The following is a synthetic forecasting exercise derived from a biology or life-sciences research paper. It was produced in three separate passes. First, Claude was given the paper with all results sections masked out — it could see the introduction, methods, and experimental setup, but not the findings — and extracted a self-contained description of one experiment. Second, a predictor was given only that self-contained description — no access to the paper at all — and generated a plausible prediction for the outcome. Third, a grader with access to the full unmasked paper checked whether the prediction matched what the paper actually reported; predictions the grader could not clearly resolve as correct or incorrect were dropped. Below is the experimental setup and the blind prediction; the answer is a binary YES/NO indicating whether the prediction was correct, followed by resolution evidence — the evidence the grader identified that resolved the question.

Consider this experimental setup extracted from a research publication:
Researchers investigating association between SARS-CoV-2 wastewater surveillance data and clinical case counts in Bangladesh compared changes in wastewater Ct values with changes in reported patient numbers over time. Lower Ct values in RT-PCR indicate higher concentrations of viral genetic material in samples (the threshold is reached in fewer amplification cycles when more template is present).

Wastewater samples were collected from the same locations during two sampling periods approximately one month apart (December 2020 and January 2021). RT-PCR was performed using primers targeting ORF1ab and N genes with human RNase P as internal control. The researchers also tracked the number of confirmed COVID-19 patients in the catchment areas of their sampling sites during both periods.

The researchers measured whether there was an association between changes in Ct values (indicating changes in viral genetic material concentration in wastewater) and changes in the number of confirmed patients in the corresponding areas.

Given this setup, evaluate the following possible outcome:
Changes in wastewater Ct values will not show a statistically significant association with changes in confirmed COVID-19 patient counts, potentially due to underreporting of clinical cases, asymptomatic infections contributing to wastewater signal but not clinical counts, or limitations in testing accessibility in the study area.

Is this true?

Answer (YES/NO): NO